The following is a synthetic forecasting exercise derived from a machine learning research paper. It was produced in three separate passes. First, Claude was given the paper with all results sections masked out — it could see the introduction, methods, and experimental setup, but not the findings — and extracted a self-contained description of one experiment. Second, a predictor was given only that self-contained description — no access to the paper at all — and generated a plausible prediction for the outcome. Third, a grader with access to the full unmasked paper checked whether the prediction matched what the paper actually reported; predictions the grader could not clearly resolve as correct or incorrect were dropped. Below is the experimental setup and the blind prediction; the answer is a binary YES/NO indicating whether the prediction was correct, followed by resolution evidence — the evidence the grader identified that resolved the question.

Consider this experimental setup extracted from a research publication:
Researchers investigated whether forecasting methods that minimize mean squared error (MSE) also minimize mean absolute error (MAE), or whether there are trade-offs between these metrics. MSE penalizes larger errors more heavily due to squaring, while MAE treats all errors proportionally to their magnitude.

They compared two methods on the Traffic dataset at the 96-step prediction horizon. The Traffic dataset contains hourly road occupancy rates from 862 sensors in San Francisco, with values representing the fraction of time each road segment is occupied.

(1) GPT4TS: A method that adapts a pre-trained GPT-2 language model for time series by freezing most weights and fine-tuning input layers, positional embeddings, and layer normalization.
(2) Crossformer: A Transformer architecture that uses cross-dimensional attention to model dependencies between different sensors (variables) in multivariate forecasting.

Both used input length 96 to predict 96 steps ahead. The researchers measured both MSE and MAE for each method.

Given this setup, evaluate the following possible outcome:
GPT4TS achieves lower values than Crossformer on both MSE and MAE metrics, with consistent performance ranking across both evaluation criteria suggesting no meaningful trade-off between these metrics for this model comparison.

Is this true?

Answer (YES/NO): NO